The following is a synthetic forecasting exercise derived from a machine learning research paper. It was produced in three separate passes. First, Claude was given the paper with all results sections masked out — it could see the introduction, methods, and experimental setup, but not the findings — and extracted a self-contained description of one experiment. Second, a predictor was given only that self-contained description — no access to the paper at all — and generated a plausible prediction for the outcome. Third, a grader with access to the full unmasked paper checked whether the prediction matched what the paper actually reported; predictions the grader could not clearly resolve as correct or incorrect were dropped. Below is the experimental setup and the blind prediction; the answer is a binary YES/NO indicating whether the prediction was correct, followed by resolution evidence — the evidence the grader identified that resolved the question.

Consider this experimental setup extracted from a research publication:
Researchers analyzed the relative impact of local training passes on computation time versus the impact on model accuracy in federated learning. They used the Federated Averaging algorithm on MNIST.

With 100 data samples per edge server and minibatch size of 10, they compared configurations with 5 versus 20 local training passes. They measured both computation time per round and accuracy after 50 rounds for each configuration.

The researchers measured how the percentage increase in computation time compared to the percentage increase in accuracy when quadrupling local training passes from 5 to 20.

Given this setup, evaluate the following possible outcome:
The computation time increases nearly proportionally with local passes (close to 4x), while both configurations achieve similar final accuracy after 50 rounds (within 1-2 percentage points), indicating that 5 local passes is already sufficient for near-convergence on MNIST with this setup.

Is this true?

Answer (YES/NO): YES